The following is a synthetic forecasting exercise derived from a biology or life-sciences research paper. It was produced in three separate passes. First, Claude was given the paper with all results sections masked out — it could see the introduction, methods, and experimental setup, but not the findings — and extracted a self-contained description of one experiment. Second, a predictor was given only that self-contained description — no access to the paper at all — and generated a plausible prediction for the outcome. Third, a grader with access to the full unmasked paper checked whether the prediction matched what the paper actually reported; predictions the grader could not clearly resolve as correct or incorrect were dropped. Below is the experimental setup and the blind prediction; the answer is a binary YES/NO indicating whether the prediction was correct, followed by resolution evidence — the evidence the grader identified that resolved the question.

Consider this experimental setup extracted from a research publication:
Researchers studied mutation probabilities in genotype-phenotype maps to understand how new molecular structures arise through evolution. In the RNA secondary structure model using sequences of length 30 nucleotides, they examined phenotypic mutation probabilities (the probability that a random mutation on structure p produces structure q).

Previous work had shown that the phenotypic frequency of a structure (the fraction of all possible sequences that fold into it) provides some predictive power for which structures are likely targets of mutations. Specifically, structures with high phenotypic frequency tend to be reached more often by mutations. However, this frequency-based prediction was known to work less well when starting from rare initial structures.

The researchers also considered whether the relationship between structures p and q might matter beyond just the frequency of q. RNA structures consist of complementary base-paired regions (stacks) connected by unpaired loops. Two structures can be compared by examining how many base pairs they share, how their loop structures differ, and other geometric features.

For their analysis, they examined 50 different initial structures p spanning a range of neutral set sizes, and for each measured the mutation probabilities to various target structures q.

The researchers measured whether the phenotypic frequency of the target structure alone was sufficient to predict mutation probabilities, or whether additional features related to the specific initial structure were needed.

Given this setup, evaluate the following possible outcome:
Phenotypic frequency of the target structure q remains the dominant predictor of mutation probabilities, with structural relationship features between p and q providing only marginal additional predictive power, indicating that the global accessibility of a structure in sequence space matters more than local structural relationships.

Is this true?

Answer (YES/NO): NO